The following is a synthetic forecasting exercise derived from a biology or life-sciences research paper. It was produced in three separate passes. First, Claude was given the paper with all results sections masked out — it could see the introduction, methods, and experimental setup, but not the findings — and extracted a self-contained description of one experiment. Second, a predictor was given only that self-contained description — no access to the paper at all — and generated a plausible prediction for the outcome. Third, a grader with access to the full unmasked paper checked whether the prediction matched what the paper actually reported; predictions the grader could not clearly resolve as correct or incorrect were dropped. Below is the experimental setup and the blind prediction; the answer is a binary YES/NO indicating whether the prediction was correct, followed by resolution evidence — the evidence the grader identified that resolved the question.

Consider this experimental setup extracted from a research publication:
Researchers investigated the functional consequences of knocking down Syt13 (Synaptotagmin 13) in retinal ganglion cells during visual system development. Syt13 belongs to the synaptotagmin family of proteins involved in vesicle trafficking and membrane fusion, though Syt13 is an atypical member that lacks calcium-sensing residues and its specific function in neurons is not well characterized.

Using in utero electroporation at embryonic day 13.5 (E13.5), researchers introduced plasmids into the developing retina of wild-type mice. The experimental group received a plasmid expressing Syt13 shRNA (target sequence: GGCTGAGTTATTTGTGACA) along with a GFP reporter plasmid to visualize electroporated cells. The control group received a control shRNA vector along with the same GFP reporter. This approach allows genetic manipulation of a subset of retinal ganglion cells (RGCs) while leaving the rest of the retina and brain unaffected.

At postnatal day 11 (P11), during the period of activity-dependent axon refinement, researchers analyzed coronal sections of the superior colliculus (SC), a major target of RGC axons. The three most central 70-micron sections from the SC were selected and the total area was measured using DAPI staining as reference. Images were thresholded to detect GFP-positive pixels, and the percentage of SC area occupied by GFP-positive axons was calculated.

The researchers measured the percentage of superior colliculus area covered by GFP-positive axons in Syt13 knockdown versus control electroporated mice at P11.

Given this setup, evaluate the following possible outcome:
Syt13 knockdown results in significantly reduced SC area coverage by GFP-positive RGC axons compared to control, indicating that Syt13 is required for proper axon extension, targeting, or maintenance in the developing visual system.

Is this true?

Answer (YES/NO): YES